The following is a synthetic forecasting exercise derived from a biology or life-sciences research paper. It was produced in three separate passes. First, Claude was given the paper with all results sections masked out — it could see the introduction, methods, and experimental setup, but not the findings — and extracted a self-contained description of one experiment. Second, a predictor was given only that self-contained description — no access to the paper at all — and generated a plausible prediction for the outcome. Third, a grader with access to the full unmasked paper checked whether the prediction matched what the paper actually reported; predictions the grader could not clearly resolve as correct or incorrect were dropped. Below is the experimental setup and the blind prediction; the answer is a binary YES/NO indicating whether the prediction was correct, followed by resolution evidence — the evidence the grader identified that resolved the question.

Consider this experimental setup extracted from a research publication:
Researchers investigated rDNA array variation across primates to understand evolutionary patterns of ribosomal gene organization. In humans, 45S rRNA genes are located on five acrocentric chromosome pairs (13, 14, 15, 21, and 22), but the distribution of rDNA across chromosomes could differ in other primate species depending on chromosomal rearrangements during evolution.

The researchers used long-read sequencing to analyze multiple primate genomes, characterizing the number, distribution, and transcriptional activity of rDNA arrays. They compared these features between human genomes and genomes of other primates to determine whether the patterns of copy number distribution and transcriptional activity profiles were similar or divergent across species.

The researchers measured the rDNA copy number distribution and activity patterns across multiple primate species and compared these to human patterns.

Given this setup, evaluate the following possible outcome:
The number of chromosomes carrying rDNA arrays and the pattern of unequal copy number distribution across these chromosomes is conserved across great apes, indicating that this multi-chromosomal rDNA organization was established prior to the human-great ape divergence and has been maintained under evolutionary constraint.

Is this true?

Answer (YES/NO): NO